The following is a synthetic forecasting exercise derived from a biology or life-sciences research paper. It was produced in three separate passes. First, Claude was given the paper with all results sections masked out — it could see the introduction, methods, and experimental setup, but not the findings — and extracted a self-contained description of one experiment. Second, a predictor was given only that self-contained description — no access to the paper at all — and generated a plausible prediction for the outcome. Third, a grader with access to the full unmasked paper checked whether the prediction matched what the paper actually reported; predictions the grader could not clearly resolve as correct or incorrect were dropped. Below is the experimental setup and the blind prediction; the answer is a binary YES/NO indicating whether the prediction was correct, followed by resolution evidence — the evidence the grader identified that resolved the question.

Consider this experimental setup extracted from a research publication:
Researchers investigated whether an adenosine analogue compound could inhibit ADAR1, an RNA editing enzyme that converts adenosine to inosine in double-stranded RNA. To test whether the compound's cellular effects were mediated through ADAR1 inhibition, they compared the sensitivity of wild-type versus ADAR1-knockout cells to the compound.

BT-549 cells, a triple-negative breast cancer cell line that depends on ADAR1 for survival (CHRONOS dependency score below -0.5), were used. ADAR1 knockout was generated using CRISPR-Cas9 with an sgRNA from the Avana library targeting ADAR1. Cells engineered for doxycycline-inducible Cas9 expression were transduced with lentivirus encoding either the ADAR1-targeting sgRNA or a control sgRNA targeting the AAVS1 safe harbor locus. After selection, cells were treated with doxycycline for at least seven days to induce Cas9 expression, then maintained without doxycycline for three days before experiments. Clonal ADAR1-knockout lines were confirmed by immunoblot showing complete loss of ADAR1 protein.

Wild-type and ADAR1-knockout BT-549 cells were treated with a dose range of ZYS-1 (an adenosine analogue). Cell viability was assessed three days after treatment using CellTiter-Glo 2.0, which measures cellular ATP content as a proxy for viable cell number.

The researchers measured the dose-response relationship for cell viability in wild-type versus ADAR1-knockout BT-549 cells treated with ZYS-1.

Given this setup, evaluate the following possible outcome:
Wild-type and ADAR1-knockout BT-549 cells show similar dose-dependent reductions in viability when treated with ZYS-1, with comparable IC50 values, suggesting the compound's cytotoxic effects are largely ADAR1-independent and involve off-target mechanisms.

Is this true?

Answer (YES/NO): YES